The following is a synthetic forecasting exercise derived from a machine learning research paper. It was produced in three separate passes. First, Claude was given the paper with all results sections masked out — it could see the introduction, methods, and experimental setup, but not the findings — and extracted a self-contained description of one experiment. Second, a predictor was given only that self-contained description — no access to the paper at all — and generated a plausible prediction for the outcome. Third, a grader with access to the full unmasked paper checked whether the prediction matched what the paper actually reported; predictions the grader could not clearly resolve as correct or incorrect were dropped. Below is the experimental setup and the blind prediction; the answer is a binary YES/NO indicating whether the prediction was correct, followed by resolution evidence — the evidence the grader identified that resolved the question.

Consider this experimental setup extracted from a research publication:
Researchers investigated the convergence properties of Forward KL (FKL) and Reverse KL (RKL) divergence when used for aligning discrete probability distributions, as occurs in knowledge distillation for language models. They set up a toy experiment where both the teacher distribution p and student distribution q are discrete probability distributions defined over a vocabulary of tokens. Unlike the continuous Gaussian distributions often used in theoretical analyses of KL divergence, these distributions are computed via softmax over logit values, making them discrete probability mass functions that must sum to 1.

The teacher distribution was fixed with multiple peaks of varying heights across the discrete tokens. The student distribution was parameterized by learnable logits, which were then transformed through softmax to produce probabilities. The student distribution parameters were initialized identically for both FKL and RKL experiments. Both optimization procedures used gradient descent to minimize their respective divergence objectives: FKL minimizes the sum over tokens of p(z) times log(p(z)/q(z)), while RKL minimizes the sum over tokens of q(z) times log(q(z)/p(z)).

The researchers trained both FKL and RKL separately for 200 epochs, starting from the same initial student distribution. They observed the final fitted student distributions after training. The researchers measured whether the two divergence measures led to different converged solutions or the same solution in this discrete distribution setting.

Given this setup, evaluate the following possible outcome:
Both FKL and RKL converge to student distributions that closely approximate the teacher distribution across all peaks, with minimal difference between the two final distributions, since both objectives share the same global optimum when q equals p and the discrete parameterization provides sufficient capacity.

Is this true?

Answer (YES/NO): YES